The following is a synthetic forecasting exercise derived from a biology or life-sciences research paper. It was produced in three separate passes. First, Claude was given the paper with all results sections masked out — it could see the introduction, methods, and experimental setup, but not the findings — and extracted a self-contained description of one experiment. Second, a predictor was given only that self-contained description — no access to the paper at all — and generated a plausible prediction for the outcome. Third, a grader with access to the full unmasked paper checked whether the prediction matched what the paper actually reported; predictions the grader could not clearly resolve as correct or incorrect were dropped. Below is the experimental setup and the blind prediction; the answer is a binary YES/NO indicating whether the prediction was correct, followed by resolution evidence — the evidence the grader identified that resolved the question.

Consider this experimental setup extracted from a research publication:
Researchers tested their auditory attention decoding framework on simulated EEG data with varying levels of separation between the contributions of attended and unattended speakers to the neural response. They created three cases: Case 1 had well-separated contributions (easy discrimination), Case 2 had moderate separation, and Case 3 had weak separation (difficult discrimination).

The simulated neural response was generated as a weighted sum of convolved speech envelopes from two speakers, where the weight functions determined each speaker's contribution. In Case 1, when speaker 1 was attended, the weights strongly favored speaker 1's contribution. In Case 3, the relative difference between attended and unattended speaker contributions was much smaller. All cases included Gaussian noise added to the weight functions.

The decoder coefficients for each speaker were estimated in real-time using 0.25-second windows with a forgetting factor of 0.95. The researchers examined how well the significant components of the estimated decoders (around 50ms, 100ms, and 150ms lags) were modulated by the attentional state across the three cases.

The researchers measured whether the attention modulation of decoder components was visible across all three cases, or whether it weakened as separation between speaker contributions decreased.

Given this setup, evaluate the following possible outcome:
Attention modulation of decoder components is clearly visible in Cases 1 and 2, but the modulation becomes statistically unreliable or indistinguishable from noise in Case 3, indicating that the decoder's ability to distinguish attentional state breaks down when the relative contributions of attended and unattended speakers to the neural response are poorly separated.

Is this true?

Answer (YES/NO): NO